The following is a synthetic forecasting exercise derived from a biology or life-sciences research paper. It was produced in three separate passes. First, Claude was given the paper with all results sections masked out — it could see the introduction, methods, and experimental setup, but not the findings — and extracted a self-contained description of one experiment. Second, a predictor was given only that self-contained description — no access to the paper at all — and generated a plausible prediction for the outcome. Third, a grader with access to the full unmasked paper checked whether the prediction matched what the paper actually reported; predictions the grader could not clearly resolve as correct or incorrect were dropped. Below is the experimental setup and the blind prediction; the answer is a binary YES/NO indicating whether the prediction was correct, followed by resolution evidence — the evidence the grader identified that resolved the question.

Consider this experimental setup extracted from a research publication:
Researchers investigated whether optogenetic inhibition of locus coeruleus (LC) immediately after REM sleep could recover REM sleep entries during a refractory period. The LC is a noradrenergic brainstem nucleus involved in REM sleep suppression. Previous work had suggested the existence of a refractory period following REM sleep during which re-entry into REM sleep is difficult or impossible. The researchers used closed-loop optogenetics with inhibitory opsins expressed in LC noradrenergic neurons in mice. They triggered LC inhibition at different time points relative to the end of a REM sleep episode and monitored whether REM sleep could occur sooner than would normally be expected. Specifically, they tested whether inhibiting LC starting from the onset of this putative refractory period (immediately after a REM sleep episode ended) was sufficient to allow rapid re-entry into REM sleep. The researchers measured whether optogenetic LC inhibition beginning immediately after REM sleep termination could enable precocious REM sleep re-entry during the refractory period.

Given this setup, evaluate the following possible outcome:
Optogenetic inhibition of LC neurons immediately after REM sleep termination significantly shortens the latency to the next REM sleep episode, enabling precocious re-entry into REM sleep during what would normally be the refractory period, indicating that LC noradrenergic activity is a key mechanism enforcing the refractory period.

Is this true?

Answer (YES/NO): NO